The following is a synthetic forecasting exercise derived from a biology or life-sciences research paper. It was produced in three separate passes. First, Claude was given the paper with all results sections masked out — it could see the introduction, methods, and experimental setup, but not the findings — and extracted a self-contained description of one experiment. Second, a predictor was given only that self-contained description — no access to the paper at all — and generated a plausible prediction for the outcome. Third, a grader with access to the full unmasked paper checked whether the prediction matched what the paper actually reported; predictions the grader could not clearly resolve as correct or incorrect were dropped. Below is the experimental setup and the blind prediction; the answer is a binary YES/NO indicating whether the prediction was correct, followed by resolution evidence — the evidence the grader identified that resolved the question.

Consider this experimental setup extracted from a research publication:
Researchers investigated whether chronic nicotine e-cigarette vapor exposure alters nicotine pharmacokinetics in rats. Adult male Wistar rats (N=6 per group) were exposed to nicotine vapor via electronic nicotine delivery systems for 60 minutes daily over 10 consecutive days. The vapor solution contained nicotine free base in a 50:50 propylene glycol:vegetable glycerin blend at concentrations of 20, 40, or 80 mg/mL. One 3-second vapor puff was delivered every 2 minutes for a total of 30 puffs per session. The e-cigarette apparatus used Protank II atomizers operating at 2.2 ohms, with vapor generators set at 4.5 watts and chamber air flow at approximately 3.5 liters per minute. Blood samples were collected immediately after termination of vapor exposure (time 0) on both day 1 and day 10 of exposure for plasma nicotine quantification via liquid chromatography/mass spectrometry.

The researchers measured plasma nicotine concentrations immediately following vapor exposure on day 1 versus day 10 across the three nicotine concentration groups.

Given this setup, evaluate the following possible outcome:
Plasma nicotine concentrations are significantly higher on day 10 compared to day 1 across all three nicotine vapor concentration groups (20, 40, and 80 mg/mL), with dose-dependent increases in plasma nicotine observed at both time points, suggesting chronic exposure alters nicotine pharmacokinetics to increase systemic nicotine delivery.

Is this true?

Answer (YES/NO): NO